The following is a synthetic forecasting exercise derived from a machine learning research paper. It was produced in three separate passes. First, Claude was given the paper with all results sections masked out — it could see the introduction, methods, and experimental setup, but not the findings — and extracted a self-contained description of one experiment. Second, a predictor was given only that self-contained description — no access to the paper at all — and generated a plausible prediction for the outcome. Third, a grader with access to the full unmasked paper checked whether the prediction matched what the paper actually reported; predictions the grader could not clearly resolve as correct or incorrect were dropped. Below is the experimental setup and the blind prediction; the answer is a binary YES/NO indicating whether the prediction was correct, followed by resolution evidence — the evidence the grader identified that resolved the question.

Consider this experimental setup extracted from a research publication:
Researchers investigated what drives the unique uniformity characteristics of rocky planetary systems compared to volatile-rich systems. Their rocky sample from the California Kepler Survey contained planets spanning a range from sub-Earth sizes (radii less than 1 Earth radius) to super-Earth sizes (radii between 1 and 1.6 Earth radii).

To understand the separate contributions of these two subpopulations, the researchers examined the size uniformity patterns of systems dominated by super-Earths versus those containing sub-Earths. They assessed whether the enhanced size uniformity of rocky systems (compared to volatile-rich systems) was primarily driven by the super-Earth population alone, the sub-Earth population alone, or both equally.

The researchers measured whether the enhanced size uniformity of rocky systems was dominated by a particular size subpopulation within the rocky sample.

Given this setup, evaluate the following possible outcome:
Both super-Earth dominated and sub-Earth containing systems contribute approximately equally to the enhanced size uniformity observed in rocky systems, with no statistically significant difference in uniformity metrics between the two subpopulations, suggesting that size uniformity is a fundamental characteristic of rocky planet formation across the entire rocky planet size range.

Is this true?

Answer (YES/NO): NO